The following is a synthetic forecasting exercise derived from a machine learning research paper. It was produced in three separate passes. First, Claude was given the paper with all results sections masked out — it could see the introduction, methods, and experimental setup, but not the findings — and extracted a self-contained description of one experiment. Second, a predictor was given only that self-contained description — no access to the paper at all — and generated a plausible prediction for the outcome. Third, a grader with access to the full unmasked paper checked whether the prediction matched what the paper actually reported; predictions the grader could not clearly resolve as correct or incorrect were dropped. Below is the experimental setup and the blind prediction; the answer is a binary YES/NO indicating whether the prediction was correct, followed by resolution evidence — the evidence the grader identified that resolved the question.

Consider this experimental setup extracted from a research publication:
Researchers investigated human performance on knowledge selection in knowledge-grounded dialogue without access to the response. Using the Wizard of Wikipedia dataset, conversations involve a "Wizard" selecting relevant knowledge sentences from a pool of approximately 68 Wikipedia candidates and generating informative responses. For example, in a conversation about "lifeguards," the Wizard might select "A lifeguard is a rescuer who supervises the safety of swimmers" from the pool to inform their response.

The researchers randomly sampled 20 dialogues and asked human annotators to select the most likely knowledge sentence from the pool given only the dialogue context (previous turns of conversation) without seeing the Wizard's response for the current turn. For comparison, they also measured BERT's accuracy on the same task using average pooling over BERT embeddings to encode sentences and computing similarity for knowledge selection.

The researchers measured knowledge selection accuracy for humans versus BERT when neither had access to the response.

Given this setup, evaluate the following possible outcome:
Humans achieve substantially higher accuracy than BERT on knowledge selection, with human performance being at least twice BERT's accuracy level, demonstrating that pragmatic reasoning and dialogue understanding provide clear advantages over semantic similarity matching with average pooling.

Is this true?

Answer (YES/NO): NO